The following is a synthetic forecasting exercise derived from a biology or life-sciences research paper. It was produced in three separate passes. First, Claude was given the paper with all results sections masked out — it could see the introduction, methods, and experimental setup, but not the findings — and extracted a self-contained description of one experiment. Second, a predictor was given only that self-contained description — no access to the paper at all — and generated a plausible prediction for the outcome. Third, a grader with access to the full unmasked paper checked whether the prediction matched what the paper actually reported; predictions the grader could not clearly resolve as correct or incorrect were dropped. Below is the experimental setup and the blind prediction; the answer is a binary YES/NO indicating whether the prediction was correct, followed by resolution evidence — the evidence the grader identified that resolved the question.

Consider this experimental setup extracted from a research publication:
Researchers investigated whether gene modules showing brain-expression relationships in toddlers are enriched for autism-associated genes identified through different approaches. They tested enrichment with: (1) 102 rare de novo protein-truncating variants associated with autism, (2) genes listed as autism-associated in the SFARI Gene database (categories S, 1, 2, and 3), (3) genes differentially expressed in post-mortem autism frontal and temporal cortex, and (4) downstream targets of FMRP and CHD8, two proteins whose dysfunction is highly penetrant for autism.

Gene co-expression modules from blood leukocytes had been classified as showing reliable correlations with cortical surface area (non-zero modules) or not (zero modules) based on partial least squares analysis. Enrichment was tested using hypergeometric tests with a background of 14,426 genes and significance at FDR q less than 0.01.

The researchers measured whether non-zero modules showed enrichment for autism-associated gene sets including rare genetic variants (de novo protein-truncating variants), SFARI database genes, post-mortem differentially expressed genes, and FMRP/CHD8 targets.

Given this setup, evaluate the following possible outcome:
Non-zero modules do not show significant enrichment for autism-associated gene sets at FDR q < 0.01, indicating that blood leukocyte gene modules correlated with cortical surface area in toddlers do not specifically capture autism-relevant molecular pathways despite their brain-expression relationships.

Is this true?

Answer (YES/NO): NO